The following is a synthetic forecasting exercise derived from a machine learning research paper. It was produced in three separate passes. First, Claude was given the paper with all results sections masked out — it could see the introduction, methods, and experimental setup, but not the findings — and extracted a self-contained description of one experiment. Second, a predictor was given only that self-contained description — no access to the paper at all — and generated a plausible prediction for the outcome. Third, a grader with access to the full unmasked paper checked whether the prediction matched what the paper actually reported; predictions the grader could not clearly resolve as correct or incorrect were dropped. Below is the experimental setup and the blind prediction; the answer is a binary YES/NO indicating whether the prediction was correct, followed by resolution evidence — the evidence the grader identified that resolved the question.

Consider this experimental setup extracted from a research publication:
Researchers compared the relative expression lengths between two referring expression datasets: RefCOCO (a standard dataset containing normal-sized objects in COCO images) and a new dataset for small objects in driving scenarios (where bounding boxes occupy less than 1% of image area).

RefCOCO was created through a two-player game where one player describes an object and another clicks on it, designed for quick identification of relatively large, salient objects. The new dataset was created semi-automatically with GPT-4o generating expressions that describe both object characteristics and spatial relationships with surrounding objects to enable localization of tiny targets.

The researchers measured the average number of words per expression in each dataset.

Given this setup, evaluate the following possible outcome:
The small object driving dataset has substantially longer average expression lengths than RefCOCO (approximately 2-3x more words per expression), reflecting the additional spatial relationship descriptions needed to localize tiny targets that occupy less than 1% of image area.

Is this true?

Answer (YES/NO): NO